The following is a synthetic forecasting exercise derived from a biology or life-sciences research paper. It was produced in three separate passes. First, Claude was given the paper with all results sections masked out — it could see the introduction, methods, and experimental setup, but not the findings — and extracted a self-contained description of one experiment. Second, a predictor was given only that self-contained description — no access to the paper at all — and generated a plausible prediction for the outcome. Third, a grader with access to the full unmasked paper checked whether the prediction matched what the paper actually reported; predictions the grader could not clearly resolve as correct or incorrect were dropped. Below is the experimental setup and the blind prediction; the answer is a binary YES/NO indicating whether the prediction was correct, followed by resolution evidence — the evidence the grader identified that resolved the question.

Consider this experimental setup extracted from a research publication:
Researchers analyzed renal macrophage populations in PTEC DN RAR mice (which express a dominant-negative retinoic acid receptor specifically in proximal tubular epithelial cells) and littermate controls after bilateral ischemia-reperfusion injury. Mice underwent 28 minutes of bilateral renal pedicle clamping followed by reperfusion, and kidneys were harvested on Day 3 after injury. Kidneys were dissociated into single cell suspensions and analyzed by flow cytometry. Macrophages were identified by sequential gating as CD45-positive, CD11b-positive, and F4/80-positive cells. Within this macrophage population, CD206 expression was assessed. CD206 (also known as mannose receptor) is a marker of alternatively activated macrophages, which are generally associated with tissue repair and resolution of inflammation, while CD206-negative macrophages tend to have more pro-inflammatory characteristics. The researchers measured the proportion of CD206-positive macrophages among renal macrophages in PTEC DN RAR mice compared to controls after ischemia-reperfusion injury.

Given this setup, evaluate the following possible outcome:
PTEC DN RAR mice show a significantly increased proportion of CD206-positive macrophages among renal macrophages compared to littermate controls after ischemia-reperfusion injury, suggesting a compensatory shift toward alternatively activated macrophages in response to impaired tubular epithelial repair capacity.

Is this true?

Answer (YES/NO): NO